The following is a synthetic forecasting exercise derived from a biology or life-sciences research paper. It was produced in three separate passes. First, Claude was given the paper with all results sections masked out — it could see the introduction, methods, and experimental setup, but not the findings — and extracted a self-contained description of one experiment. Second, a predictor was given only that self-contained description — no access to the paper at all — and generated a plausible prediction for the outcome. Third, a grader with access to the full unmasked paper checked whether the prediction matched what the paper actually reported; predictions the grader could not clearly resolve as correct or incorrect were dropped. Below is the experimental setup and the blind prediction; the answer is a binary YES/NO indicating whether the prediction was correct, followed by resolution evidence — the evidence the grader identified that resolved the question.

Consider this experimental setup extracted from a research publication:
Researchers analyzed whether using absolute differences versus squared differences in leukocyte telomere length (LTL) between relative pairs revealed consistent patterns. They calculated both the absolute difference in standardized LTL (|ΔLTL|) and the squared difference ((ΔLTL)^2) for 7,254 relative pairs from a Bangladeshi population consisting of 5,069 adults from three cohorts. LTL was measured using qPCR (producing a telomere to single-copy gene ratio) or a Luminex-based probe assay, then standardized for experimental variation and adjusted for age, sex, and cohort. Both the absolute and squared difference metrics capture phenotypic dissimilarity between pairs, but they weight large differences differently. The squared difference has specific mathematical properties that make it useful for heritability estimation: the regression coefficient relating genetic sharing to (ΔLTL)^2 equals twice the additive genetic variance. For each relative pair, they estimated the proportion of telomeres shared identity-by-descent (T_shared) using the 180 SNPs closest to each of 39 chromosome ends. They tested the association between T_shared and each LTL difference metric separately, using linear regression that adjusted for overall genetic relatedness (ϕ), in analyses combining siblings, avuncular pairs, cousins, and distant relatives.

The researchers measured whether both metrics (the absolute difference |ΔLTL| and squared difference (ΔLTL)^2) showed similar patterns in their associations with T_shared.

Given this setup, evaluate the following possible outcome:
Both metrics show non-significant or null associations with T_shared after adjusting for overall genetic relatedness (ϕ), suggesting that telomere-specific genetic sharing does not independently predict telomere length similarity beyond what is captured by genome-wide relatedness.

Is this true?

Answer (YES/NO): NO